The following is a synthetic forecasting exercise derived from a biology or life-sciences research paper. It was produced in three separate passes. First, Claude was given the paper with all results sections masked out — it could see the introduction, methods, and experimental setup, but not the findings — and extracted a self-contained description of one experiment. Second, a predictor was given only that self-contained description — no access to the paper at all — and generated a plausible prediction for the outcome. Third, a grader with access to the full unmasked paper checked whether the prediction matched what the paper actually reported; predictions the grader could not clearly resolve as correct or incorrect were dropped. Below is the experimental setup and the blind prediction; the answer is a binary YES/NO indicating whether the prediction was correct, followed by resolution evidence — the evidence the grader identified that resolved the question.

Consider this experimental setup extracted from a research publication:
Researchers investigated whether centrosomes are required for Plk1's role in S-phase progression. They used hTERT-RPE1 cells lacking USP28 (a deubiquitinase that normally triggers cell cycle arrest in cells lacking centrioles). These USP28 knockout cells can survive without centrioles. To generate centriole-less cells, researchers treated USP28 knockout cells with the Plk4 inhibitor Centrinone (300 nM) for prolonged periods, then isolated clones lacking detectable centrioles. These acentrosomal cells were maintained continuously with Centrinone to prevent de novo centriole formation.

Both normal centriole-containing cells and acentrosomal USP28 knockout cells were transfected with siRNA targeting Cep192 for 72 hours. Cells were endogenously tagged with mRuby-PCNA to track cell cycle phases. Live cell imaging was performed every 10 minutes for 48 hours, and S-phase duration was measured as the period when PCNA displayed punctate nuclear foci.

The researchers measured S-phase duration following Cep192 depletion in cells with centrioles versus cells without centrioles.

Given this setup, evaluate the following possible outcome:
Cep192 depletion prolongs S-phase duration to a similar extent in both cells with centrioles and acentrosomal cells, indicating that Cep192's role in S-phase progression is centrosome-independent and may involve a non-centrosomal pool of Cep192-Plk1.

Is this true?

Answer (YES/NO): YES